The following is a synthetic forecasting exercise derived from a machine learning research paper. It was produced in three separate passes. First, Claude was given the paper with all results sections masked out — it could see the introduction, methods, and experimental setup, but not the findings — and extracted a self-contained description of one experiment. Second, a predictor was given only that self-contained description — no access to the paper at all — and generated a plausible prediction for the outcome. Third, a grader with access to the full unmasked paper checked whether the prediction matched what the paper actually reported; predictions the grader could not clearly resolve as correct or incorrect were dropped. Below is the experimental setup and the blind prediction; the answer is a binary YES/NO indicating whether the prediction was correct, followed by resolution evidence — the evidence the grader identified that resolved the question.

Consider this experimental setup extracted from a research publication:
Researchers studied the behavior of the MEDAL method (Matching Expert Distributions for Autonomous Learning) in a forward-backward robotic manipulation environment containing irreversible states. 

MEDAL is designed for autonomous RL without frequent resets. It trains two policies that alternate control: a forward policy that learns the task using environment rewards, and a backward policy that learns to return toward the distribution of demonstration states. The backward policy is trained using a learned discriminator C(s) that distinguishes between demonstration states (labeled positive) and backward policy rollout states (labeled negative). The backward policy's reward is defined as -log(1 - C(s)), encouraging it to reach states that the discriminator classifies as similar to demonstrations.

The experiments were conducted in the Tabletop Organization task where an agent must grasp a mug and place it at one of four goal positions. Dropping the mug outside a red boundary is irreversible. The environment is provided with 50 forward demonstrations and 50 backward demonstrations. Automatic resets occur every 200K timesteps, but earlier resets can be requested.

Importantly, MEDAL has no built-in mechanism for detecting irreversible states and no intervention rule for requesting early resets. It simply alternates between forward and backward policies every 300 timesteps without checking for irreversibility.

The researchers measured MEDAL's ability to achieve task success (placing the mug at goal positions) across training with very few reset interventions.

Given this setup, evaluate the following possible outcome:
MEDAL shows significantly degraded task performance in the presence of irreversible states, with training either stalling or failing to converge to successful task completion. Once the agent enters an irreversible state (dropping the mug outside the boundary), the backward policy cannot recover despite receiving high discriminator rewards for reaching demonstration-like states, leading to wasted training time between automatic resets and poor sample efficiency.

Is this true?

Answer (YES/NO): YES